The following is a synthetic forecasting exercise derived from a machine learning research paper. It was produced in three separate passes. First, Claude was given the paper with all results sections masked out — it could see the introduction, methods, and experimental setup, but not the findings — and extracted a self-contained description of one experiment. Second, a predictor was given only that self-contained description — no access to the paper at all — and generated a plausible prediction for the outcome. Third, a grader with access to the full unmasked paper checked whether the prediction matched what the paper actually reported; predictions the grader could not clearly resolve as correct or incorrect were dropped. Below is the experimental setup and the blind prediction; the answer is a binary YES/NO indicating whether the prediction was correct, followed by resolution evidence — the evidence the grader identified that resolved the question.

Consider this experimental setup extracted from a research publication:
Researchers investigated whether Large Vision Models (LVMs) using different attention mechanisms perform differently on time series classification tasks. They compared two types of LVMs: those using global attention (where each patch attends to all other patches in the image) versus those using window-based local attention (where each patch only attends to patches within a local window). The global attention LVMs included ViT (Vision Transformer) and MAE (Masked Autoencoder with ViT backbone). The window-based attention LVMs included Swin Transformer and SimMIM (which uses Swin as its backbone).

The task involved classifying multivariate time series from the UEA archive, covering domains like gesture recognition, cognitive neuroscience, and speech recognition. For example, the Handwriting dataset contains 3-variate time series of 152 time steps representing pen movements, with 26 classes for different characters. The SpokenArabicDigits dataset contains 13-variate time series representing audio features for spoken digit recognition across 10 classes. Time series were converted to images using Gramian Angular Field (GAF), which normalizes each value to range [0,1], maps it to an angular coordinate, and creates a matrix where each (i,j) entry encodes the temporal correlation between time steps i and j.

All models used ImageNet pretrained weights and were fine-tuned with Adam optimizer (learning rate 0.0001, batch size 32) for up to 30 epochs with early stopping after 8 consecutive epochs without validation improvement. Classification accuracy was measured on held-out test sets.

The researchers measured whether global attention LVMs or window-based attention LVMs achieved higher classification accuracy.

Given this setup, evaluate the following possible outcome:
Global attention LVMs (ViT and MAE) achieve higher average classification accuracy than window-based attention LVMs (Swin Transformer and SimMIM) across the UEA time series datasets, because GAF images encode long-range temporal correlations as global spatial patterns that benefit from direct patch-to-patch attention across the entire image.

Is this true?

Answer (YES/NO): YES